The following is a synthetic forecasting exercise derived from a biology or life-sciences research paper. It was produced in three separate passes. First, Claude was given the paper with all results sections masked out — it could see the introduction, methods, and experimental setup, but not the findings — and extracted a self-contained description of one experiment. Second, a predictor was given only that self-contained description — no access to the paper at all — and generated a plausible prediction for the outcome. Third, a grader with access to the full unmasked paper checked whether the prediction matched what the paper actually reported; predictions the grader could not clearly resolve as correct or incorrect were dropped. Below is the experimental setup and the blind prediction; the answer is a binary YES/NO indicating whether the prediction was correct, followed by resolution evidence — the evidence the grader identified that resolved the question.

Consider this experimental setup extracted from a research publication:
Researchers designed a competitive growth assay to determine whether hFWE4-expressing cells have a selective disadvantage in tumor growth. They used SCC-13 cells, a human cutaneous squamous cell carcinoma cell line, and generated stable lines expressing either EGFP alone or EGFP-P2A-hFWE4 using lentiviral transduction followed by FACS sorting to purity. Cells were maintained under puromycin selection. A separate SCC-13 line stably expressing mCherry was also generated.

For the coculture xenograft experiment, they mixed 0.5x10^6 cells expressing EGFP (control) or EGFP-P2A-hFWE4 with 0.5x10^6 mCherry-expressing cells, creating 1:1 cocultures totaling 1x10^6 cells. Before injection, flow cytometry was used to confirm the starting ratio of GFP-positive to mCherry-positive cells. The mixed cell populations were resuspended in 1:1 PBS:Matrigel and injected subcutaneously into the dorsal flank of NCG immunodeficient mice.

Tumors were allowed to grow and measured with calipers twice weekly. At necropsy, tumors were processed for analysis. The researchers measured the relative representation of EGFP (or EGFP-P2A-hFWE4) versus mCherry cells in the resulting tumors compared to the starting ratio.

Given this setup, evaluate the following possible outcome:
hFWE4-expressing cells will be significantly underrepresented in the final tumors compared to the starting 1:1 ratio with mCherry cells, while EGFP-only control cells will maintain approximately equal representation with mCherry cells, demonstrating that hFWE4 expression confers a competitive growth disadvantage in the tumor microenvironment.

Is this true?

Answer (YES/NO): YES